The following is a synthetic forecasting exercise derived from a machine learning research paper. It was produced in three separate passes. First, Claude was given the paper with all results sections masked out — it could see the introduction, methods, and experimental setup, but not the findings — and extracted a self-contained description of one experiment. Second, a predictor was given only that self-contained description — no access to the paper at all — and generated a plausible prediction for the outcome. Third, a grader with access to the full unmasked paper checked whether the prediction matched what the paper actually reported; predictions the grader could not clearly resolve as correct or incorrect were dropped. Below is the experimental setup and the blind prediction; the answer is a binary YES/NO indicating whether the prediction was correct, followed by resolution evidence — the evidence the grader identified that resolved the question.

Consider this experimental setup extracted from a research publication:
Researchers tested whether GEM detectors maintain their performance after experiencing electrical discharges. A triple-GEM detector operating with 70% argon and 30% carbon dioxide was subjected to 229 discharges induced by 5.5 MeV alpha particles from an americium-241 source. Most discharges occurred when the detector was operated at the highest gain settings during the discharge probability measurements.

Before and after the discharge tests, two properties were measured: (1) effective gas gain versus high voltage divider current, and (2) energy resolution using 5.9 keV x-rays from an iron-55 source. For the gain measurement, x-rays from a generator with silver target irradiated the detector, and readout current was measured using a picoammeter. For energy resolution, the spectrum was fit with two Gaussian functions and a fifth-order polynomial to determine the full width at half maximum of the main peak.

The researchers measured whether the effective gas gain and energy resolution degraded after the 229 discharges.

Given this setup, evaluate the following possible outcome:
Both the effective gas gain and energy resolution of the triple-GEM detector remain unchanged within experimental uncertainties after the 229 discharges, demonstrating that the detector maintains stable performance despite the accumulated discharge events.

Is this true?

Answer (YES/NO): YES